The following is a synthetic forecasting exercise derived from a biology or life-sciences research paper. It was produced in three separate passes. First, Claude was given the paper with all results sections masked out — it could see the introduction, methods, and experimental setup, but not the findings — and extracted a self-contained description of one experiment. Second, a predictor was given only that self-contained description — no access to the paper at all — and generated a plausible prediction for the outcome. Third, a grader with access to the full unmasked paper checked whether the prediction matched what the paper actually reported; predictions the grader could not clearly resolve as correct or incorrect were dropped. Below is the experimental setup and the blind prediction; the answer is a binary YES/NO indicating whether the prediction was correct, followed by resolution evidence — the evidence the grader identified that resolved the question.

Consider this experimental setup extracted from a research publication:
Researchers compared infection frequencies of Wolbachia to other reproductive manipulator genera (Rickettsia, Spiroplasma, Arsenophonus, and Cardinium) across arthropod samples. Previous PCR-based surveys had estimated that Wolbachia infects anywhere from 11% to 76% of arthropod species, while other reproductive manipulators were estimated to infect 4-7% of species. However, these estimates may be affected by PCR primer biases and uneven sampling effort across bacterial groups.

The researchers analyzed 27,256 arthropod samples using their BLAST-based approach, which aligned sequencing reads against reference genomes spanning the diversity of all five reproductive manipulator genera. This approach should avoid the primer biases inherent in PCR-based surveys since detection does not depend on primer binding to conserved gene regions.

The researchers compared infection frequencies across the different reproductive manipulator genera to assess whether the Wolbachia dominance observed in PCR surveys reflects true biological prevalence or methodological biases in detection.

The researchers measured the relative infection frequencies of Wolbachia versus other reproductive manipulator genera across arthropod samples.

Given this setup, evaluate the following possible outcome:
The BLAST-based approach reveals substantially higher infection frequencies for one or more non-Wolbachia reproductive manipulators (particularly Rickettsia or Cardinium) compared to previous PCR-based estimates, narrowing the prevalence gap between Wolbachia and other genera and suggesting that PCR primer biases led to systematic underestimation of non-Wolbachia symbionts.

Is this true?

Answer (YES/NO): NO